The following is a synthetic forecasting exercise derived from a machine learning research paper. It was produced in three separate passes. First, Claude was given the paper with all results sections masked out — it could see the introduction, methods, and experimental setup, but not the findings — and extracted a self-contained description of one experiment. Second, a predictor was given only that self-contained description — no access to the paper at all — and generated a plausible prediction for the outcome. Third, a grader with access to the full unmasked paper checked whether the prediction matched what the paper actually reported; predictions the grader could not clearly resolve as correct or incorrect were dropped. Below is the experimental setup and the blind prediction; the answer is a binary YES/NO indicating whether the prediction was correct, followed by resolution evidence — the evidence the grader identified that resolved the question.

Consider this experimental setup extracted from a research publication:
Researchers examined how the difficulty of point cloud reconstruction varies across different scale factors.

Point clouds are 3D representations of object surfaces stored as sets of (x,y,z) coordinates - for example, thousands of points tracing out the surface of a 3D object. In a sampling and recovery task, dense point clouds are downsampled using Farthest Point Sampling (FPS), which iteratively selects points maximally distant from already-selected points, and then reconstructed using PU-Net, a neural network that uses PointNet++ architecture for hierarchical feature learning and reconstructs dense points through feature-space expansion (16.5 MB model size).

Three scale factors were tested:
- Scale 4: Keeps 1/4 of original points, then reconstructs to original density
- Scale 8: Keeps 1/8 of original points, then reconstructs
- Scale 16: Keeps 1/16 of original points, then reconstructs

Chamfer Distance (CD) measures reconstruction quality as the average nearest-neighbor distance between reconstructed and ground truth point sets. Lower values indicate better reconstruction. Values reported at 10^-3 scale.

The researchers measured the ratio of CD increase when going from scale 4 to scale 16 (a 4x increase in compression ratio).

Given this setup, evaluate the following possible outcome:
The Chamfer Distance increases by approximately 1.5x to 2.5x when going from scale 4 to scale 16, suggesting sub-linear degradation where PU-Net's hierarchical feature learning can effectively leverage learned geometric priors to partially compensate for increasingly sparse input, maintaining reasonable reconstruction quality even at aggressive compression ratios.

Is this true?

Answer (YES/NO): YES